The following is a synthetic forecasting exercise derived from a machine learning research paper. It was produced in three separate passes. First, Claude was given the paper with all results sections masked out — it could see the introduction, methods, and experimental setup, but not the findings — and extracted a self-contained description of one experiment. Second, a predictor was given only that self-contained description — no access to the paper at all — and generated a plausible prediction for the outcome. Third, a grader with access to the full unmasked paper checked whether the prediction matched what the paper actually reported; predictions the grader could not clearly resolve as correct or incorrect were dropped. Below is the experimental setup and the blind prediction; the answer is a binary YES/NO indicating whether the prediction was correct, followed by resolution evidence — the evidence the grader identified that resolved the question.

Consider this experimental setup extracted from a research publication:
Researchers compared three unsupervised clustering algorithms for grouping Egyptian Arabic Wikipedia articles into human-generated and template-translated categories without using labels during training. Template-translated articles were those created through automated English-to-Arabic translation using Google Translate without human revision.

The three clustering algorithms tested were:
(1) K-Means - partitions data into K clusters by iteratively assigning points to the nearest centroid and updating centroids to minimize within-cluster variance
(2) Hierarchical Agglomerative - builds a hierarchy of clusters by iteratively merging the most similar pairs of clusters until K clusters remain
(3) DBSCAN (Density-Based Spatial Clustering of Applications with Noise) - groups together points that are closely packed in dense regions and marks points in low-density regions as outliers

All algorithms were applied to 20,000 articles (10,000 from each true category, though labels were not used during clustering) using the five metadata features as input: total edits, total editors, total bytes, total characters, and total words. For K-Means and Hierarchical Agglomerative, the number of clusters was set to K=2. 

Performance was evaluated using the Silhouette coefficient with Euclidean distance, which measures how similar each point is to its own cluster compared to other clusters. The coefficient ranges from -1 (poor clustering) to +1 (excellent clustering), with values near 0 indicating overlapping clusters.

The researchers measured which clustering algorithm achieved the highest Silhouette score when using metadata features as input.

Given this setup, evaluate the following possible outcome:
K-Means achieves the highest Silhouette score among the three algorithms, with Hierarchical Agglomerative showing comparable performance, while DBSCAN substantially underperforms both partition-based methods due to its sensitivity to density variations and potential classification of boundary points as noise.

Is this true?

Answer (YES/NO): NO